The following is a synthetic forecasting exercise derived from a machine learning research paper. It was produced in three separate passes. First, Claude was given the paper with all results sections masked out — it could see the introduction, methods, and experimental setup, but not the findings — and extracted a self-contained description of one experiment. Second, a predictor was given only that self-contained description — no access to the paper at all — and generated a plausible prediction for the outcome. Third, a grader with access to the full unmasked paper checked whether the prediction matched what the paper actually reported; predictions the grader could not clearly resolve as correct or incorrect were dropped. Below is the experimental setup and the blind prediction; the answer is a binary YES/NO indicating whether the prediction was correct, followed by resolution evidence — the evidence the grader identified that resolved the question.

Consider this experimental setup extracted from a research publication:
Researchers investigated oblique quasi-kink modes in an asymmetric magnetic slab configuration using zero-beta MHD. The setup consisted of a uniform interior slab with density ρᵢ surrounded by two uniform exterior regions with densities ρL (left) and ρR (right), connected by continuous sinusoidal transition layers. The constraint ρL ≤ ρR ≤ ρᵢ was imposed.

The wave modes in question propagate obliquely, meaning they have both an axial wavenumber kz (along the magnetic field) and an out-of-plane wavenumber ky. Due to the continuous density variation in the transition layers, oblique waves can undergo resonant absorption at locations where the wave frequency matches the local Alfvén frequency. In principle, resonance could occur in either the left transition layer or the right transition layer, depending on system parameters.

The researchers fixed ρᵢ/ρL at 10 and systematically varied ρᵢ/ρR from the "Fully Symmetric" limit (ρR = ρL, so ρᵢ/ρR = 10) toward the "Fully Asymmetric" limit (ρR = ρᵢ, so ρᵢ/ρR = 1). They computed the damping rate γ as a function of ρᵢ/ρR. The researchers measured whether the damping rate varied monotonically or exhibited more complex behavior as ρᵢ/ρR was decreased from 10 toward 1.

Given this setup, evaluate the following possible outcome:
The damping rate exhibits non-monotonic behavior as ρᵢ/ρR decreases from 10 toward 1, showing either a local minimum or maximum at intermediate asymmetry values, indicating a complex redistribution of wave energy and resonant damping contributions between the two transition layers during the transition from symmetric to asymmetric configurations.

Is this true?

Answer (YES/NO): YES